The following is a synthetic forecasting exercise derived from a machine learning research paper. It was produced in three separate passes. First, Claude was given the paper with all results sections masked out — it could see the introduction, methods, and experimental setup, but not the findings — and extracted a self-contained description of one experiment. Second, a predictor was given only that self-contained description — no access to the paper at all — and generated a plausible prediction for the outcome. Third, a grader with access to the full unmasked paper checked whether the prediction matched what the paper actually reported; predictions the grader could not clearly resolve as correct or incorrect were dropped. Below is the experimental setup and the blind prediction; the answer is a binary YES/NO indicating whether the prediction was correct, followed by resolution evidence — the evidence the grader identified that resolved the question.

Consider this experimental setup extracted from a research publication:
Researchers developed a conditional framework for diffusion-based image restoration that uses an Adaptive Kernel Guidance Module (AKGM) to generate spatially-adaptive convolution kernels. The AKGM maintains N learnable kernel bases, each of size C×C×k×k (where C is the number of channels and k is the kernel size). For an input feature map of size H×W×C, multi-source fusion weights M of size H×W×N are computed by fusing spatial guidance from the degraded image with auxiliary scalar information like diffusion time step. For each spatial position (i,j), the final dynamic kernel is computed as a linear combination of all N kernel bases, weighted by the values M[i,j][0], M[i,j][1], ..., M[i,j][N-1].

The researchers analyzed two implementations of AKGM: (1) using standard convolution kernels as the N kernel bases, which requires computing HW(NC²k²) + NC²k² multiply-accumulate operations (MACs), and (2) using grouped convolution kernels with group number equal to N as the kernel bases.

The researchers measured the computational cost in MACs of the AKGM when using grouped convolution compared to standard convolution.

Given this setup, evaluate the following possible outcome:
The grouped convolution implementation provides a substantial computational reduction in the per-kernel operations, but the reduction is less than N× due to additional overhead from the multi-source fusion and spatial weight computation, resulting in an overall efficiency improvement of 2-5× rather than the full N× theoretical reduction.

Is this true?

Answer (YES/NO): NO